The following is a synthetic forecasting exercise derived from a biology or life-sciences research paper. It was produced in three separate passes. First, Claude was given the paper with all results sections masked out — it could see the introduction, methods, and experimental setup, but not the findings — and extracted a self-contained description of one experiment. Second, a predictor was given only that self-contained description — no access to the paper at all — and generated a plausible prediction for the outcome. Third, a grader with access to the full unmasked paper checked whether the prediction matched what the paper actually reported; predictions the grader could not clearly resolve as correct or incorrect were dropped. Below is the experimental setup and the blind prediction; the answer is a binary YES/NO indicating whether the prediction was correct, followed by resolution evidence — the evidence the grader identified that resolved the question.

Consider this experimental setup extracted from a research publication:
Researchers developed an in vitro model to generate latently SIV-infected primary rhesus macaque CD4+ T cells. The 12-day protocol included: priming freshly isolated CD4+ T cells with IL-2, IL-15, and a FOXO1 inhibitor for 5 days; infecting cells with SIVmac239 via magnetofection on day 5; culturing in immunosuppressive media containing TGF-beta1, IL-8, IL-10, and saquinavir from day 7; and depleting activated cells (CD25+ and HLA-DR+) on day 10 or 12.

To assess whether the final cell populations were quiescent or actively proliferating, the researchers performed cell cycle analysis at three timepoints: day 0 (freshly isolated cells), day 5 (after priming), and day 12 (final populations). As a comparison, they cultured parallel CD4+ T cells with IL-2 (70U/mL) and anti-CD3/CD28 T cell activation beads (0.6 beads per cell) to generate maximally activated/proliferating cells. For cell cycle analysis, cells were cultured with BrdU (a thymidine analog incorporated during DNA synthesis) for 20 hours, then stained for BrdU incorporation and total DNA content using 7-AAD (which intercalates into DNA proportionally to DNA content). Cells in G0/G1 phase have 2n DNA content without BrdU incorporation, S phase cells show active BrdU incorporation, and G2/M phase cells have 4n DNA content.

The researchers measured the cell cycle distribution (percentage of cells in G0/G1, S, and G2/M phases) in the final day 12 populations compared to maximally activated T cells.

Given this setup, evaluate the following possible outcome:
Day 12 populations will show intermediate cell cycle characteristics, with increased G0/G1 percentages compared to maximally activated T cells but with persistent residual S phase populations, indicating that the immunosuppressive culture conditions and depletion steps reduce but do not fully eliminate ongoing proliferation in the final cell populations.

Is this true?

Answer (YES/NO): NO